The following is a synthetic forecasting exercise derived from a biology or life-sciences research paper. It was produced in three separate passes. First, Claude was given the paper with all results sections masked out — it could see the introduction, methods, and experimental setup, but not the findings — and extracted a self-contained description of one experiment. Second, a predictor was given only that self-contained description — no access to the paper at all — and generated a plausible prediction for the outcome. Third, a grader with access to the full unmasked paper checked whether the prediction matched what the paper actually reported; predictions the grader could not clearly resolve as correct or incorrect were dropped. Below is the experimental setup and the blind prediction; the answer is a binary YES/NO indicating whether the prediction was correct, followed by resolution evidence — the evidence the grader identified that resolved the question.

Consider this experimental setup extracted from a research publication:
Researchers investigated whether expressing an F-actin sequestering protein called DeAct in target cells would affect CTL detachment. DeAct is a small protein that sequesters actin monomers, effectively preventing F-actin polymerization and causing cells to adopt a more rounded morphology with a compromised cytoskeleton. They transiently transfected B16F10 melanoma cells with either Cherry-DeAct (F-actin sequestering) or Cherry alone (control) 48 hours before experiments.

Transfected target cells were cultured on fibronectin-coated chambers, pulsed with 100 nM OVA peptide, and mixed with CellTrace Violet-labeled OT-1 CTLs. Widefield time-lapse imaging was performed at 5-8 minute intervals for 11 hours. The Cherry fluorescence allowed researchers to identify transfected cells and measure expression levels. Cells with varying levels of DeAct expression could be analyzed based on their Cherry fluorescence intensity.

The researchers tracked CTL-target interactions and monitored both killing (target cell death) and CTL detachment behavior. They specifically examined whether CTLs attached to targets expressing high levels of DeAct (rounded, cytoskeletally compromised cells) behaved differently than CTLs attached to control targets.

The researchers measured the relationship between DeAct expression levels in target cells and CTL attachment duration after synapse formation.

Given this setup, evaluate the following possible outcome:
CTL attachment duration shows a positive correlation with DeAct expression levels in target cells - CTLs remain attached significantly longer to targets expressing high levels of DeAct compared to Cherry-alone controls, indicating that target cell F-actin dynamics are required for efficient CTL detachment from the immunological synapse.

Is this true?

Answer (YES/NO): YES